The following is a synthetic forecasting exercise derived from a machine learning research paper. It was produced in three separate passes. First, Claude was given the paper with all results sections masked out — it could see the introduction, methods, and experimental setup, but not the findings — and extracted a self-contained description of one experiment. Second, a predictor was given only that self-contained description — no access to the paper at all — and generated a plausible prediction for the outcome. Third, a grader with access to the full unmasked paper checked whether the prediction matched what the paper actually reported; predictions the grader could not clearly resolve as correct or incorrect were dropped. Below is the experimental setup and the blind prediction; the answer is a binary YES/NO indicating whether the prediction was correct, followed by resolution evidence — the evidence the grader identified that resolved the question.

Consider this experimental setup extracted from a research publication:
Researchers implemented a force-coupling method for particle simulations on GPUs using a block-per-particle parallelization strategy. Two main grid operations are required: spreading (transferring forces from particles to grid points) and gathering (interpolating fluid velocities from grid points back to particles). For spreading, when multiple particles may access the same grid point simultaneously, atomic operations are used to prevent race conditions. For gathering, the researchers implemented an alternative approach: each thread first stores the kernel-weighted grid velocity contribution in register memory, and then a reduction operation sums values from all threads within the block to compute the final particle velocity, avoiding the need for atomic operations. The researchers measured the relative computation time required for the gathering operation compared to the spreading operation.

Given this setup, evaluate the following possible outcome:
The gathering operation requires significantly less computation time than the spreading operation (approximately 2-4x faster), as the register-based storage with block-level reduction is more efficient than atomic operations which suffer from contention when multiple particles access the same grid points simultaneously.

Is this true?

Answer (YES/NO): YES